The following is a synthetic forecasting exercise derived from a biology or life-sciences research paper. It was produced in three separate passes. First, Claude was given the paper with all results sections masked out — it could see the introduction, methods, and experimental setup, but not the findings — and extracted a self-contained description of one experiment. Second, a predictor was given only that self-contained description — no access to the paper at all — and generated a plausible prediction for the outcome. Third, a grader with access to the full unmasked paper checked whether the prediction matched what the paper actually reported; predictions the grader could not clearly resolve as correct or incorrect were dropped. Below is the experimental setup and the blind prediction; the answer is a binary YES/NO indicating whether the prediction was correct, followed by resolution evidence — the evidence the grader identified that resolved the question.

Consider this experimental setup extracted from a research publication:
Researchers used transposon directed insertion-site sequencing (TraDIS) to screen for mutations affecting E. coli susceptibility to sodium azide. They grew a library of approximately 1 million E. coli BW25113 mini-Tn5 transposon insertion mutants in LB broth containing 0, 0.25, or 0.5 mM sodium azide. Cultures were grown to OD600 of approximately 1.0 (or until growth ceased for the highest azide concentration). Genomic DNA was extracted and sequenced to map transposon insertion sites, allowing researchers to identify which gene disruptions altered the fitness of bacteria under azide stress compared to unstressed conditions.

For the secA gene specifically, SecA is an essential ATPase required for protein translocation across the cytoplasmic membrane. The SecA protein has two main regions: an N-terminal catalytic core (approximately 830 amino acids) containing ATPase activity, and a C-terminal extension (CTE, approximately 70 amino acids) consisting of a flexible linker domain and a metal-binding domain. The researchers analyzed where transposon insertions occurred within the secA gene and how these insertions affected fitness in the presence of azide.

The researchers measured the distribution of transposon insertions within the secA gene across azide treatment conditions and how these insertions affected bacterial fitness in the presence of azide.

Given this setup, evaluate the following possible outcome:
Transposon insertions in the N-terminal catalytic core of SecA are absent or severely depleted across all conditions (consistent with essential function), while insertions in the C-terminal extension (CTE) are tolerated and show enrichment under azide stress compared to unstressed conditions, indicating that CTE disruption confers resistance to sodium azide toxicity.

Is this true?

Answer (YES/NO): YES